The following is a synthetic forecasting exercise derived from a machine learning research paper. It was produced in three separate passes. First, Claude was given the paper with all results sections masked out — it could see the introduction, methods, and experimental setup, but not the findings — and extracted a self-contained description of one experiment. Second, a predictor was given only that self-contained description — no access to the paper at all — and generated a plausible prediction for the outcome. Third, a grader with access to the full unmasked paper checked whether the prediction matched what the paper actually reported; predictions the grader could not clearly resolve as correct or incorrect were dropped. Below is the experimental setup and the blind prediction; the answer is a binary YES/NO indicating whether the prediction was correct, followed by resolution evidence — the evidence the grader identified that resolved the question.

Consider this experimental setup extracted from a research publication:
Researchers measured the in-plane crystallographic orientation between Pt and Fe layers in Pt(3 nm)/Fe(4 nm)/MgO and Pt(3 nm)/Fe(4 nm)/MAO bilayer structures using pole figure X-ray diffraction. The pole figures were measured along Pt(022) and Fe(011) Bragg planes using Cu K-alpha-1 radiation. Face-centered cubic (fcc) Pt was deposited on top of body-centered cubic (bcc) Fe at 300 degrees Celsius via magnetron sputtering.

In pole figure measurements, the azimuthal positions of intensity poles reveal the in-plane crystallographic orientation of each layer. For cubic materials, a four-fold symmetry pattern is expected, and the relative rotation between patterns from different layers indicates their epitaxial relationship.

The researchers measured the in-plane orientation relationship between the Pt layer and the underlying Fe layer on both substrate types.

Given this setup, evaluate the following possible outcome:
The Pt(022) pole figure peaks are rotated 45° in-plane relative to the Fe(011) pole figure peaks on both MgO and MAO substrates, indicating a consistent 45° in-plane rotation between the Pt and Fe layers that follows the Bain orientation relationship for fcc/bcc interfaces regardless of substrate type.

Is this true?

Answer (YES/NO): YES